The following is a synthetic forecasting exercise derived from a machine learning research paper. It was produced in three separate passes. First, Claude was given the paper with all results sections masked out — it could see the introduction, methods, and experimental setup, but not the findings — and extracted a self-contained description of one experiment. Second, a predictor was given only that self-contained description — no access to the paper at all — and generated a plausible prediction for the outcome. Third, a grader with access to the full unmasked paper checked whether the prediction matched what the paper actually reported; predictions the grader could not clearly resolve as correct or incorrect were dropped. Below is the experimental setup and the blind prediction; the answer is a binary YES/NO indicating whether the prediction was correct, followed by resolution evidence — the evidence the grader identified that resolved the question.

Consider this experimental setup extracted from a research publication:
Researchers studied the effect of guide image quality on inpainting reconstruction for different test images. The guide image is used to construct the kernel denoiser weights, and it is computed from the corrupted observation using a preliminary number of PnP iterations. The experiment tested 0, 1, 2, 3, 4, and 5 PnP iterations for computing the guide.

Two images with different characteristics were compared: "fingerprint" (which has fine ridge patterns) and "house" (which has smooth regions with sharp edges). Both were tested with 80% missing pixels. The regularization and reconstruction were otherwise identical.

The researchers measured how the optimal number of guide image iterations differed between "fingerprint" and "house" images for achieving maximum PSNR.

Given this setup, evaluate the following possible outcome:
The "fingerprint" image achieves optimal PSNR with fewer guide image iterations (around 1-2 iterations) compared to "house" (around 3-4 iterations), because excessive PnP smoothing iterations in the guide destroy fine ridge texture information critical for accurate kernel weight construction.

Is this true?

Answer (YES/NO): NO